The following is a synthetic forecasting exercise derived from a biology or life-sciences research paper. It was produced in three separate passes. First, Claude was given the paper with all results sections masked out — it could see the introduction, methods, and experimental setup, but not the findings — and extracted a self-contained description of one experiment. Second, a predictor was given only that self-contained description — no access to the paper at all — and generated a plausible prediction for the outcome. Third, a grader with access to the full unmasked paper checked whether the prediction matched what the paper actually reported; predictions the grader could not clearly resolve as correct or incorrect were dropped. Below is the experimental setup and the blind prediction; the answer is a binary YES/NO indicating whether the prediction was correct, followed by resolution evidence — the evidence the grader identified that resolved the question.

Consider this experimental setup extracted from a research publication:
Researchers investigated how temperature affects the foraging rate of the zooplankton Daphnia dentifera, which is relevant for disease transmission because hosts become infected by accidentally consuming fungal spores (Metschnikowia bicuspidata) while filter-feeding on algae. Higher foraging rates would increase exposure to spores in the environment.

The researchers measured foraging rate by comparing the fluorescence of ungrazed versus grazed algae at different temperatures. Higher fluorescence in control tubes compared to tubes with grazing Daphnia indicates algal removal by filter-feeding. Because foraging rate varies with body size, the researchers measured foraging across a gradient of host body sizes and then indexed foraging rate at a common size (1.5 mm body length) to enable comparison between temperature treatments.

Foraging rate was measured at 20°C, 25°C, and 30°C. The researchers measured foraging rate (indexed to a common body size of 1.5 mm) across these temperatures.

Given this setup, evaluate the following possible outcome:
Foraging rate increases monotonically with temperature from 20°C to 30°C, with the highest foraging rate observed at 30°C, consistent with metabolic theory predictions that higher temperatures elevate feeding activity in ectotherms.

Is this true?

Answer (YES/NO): NO